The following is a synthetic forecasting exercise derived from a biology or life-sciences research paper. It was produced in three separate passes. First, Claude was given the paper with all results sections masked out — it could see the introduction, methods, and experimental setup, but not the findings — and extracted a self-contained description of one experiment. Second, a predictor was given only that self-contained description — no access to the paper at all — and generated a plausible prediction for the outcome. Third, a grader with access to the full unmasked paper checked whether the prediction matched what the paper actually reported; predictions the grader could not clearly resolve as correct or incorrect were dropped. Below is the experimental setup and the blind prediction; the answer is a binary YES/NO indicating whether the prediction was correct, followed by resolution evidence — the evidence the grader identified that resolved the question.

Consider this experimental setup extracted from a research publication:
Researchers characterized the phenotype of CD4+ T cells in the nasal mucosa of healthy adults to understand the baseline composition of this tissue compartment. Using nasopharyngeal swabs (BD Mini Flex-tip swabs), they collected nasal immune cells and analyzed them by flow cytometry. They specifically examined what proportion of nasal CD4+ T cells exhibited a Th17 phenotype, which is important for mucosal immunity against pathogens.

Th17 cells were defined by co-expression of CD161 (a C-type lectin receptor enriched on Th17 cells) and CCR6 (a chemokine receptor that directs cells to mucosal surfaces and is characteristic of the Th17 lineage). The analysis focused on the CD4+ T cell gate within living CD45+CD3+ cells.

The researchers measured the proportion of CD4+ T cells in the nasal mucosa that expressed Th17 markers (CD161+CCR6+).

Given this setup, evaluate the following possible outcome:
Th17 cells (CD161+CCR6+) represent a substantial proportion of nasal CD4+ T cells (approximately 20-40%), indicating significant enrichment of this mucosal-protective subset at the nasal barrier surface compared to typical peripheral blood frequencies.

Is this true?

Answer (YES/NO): NO